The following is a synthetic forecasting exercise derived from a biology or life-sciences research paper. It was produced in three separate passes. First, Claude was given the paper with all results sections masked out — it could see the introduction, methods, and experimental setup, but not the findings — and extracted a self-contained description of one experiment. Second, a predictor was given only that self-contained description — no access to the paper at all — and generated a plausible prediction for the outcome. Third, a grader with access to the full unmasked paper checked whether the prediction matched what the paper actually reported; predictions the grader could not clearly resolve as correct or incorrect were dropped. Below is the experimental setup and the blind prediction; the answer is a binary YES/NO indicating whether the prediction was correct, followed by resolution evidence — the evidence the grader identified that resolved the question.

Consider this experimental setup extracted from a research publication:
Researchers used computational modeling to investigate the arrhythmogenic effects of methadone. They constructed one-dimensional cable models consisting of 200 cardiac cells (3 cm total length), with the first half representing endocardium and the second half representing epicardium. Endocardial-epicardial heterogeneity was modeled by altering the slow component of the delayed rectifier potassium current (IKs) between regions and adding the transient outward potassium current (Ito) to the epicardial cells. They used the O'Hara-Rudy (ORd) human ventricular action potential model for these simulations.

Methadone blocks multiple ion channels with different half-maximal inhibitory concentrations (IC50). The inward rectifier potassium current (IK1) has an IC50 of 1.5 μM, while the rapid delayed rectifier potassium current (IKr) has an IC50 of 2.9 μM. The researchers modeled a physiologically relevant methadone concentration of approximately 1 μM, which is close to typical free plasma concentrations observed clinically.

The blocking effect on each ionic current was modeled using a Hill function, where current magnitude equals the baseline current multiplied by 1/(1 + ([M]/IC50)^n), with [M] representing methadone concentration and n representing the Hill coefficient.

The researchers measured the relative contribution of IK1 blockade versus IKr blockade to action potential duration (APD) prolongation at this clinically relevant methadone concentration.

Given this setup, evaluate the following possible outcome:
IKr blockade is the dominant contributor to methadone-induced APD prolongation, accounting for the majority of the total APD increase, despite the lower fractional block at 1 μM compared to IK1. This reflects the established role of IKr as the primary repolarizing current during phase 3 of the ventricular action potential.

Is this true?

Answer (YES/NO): YES